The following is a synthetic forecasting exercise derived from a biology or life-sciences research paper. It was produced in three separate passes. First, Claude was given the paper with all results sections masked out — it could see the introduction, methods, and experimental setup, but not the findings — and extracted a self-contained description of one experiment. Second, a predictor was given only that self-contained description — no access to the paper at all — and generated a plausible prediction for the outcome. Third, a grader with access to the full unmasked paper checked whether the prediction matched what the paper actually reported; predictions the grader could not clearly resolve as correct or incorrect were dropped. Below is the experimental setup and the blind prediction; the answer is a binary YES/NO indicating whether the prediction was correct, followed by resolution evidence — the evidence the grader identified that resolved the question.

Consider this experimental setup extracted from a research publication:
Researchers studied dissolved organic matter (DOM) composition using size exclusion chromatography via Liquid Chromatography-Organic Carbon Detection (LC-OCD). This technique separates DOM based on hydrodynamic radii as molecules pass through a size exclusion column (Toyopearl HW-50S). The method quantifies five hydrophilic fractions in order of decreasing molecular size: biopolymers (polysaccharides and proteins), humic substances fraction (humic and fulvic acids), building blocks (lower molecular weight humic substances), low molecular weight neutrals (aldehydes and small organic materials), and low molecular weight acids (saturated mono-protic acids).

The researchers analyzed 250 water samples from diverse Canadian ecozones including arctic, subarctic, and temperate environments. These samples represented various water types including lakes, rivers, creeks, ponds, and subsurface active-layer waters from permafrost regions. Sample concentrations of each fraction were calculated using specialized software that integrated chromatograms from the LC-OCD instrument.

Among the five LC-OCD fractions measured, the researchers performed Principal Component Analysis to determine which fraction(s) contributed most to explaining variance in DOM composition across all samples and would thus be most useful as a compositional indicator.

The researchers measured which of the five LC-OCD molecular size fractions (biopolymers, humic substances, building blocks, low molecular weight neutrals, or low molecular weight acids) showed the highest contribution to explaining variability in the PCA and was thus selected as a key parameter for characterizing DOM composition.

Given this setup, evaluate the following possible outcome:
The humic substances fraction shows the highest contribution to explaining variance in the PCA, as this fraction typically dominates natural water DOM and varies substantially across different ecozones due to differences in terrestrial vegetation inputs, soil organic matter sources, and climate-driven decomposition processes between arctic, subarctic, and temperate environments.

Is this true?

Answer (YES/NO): YES